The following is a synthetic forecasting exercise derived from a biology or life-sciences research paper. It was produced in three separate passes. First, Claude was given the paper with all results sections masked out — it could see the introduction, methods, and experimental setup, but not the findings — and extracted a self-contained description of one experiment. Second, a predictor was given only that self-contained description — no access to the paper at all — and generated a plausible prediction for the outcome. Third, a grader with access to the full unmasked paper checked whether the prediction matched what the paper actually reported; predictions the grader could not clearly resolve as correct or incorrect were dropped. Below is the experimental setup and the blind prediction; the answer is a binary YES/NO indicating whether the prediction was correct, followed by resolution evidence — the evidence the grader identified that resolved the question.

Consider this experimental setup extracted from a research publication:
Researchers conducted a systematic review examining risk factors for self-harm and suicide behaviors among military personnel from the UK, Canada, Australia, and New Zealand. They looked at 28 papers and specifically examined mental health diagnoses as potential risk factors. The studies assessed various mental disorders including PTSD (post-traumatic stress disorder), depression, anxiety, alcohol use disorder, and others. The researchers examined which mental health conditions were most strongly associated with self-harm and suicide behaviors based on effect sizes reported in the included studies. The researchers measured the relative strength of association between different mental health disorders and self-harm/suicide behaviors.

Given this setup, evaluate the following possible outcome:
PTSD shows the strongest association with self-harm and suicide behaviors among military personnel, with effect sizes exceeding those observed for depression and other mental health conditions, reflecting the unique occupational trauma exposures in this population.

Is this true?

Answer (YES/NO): NO